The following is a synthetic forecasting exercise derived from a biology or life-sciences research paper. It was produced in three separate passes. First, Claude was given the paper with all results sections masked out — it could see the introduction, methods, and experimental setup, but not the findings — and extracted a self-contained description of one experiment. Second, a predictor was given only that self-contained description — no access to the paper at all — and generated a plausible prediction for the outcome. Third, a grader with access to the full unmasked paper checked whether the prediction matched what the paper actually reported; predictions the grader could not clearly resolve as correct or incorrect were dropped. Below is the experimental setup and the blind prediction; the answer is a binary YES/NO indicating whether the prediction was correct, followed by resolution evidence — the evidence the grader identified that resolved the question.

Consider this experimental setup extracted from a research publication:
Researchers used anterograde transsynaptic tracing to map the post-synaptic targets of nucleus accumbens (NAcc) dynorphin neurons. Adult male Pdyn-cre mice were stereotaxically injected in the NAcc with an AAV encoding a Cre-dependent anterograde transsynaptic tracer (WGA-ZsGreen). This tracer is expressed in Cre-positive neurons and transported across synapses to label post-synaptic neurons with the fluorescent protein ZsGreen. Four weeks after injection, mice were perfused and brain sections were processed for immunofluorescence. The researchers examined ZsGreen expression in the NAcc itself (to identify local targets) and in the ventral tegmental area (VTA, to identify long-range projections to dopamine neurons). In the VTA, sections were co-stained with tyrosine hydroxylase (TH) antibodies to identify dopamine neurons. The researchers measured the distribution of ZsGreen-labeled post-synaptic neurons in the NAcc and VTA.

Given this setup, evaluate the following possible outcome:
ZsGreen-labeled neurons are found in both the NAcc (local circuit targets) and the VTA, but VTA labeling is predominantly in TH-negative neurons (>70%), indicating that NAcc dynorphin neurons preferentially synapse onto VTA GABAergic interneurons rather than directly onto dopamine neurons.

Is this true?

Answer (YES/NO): NO